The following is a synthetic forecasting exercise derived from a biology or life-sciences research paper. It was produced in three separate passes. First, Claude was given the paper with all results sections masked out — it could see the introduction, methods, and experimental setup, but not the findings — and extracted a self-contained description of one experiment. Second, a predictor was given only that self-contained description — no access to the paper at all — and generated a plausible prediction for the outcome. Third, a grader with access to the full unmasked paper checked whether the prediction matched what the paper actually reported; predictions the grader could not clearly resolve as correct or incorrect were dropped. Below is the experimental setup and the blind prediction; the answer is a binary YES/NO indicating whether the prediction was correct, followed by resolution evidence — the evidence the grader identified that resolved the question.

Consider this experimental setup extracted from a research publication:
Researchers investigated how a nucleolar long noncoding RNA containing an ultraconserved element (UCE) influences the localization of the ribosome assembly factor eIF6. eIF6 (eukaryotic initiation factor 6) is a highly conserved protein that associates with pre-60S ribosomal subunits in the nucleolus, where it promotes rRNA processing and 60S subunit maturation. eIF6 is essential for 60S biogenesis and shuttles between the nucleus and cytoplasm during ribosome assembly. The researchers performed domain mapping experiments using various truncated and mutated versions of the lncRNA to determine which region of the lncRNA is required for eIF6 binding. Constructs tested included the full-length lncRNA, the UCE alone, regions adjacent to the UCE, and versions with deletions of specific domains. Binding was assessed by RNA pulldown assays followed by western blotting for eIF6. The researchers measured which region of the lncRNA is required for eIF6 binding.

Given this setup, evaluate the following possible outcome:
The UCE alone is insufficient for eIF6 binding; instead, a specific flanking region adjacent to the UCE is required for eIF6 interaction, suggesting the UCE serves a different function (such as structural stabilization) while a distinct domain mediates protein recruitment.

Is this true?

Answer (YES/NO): YES